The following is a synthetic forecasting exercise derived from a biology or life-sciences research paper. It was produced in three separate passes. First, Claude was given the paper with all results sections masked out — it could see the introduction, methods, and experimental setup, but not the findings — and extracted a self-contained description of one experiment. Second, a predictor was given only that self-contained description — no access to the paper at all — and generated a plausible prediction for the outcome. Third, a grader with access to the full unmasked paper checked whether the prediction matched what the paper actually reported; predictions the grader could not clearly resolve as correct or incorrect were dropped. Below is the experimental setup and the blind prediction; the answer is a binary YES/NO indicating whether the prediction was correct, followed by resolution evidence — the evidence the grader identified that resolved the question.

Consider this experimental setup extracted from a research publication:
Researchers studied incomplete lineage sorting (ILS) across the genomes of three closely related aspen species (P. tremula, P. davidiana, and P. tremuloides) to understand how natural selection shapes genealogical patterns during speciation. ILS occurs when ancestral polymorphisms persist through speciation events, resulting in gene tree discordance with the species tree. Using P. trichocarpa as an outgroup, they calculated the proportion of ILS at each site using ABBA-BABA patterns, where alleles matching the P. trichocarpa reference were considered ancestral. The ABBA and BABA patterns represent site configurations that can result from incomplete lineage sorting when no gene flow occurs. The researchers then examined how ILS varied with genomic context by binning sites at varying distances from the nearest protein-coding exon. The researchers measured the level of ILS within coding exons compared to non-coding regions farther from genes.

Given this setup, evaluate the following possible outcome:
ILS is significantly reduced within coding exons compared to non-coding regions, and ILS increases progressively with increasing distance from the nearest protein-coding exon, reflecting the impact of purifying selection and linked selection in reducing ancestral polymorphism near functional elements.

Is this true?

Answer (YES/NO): YES